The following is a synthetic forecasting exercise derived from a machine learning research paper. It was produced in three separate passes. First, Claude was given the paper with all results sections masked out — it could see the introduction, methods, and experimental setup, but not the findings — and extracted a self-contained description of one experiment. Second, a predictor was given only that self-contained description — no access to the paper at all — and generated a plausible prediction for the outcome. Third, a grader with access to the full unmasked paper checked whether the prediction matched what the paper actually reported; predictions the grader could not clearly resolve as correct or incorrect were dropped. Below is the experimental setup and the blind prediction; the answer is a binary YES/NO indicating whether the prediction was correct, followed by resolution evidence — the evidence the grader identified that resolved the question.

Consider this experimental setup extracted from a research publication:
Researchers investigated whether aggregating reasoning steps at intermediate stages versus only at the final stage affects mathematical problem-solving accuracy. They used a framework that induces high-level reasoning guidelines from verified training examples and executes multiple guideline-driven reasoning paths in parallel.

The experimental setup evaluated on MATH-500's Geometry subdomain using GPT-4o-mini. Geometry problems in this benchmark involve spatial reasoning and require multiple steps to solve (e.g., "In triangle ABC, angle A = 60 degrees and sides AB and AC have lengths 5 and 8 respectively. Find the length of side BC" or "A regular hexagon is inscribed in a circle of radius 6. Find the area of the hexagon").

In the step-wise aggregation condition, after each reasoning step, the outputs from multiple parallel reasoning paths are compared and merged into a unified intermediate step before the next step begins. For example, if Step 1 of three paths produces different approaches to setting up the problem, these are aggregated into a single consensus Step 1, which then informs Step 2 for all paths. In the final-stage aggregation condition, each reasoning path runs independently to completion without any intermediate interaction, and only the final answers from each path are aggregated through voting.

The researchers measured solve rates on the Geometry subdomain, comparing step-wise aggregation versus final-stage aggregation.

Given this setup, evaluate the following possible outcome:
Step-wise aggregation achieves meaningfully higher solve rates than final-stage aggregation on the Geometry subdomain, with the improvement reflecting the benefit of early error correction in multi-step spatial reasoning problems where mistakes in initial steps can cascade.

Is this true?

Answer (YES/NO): YES